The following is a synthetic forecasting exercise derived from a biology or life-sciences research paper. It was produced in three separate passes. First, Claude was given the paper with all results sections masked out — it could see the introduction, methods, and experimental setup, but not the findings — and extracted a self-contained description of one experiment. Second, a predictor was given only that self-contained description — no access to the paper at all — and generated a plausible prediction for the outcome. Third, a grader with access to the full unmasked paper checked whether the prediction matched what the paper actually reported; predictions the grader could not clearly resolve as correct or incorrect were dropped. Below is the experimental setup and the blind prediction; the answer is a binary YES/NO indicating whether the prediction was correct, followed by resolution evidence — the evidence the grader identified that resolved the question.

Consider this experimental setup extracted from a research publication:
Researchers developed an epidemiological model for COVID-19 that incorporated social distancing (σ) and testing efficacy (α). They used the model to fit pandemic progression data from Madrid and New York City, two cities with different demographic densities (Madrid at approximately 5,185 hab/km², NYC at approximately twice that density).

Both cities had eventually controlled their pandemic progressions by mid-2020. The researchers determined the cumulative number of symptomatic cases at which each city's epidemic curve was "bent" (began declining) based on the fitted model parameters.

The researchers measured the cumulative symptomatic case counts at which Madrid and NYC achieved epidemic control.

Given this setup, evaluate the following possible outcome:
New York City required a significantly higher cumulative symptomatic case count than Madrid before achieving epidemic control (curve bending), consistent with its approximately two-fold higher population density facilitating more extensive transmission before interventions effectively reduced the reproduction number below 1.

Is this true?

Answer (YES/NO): YES